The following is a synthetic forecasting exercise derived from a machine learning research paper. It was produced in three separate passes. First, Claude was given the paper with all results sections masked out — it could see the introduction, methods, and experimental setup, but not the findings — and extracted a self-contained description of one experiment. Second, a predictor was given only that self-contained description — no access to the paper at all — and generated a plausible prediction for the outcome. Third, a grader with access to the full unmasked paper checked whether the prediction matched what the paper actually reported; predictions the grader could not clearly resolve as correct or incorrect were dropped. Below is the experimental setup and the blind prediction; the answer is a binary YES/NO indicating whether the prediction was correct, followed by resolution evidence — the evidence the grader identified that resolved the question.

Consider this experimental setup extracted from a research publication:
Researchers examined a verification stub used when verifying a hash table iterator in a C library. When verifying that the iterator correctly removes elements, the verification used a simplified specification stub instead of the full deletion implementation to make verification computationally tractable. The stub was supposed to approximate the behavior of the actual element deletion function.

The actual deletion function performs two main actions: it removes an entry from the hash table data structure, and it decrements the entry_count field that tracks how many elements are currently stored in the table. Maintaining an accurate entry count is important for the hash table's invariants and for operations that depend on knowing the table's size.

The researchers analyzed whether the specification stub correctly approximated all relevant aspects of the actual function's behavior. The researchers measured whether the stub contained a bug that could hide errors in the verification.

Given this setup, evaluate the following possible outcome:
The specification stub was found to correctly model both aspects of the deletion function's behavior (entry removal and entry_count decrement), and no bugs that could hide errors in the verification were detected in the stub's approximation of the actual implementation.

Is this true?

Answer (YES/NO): NO